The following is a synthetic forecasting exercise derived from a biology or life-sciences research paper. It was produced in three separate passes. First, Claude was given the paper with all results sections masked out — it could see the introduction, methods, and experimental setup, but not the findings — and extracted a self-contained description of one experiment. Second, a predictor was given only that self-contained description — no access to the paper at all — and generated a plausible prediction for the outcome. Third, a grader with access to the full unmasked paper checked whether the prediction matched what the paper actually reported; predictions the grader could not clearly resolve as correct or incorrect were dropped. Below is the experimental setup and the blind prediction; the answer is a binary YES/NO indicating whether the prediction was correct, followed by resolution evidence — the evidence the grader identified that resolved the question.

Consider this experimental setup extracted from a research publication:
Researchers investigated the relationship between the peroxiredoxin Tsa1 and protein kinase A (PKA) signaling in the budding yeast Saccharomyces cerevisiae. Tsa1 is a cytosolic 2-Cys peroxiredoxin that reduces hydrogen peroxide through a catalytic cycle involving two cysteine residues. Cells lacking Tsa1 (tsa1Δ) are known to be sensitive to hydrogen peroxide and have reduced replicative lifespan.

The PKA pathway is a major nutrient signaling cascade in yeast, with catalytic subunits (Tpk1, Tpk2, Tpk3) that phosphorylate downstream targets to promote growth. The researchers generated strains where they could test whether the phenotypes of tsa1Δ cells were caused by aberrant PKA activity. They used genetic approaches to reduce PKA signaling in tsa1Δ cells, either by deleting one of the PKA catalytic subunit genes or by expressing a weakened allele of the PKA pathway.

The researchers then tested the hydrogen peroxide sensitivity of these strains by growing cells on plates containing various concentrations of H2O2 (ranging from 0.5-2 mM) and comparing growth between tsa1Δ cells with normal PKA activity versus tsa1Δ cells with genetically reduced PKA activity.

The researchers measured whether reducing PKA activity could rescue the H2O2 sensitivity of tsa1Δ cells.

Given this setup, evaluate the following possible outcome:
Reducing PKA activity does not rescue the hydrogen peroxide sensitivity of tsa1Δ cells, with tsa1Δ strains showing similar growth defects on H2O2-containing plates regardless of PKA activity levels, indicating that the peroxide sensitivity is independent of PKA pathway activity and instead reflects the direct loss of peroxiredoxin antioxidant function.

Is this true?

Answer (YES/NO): NO